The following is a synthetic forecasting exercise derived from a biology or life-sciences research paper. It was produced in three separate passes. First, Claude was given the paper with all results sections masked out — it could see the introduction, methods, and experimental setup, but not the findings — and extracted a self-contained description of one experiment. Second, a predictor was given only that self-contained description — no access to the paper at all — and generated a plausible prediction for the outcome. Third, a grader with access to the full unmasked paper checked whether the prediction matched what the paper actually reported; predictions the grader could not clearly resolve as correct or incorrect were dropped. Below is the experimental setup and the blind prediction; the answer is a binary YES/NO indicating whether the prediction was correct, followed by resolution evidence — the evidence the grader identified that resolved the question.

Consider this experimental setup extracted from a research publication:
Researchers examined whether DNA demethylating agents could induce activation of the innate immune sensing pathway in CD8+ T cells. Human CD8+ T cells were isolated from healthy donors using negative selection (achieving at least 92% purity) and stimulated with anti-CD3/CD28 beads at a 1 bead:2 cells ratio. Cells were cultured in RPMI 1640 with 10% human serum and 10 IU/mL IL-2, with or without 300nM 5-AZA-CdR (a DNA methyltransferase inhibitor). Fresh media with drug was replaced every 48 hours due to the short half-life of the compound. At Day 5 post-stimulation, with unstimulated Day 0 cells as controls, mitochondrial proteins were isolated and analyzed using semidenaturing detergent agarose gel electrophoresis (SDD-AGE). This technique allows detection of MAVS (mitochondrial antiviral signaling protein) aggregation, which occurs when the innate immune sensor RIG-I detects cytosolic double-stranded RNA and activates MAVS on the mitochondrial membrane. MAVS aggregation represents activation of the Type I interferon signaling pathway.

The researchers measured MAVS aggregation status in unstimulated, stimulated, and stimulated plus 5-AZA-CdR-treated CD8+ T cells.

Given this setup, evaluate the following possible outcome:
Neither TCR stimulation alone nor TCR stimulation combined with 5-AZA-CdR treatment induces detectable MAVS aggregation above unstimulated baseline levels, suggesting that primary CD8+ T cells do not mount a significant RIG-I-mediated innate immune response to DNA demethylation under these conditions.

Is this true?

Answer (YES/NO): NO